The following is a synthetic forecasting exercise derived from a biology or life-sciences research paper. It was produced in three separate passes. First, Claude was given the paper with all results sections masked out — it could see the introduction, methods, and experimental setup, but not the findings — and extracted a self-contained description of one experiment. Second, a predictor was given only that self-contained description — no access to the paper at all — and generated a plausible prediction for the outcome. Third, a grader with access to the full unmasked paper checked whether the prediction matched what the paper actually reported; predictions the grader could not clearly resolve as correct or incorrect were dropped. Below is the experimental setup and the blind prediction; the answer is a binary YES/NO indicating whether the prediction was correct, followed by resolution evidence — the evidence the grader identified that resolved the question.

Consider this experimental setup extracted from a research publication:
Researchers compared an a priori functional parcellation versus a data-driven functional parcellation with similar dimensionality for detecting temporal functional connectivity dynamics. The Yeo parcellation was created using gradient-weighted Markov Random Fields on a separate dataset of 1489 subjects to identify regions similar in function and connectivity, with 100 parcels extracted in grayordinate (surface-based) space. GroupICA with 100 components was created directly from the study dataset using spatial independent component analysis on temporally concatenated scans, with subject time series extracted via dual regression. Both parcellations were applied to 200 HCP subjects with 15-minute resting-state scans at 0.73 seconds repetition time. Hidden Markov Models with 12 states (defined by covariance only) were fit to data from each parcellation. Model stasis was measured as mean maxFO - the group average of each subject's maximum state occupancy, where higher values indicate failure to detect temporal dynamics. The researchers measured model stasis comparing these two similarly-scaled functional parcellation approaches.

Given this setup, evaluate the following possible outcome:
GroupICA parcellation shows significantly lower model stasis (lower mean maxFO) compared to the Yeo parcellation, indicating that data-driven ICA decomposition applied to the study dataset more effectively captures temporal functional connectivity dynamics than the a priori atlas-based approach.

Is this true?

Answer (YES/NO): YES